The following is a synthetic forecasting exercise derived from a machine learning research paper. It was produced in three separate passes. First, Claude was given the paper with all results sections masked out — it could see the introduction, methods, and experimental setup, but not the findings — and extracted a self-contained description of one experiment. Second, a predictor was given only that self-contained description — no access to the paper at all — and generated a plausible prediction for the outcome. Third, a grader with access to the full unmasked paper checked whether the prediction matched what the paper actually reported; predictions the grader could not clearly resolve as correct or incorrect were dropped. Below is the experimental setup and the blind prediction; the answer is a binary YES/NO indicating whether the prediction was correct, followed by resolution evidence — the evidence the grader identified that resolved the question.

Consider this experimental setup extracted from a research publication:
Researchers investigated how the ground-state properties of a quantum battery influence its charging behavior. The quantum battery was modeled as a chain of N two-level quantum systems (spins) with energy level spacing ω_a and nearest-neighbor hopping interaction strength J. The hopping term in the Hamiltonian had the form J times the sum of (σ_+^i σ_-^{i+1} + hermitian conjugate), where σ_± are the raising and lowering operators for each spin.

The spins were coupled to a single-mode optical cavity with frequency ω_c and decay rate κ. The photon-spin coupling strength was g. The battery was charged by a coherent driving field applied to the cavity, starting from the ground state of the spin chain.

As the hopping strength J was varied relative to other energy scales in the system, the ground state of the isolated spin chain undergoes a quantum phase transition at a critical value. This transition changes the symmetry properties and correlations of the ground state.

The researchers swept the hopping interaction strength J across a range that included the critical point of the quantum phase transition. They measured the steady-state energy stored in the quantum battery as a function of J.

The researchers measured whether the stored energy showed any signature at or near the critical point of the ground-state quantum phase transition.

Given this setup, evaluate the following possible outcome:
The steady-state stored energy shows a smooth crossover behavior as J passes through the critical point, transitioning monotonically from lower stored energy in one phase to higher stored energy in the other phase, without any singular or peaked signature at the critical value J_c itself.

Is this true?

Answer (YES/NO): NO